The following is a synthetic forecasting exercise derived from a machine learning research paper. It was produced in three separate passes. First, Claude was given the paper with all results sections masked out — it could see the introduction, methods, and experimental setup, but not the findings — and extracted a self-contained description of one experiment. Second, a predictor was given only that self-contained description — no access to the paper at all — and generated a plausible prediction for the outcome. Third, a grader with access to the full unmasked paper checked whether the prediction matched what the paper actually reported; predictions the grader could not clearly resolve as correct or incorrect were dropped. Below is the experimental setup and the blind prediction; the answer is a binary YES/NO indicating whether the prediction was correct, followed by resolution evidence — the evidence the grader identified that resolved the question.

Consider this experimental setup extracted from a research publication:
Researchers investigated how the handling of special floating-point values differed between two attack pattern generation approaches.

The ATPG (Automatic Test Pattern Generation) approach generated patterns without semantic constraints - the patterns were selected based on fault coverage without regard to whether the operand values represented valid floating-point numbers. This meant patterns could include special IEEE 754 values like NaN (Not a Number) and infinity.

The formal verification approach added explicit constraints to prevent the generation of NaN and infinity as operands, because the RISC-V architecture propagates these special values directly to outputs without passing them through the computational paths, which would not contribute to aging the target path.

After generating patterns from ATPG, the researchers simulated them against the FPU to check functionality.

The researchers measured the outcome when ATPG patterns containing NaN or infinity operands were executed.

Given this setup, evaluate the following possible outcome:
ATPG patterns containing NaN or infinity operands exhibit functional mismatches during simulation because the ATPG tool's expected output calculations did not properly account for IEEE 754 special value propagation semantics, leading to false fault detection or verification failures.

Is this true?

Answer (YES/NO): NO